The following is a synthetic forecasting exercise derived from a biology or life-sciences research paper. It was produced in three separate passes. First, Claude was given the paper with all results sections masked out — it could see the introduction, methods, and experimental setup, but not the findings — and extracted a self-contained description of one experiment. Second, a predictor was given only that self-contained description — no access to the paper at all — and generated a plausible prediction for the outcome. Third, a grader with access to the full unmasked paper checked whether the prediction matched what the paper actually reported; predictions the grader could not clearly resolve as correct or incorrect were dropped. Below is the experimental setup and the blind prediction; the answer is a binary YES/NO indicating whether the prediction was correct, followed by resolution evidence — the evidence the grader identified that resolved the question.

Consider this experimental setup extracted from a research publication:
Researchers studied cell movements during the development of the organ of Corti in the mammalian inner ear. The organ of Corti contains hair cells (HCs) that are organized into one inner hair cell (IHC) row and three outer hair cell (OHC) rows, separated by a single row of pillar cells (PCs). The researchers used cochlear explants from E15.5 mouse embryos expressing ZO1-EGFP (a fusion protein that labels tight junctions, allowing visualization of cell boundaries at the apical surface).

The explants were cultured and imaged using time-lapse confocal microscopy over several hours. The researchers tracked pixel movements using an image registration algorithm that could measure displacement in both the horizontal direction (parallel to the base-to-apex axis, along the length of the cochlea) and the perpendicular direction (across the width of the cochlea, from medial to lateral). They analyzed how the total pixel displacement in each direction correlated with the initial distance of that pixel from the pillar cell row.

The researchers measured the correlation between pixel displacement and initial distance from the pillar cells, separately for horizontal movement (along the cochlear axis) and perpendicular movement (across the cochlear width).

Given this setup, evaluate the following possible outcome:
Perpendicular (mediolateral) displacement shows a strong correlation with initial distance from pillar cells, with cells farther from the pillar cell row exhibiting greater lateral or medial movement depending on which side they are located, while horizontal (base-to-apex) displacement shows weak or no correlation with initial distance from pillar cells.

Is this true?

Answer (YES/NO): NO